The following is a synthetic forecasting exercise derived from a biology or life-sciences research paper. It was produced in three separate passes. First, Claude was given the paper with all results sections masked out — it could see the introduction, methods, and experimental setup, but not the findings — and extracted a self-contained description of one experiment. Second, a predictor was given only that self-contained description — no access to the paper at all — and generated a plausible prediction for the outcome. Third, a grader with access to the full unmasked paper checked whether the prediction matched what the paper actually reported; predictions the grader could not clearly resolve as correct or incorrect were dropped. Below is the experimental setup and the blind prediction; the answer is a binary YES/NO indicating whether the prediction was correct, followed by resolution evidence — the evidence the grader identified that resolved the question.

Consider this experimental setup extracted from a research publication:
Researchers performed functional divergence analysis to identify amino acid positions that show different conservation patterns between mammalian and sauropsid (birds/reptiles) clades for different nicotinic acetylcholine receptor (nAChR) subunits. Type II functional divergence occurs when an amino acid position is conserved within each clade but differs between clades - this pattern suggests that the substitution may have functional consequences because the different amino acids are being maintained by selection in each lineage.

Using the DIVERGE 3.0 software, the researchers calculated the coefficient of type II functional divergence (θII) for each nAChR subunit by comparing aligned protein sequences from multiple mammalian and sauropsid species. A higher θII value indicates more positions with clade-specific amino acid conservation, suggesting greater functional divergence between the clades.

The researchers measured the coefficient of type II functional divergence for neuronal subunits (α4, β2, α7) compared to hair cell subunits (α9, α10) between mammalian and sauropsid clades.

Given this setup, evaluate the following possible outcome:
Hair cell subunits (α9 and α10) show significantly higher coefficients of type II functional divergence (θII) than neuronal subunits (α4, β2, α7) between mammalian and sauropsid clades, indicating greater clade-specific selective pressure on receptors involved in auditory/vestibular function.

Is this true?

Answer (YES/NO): YES